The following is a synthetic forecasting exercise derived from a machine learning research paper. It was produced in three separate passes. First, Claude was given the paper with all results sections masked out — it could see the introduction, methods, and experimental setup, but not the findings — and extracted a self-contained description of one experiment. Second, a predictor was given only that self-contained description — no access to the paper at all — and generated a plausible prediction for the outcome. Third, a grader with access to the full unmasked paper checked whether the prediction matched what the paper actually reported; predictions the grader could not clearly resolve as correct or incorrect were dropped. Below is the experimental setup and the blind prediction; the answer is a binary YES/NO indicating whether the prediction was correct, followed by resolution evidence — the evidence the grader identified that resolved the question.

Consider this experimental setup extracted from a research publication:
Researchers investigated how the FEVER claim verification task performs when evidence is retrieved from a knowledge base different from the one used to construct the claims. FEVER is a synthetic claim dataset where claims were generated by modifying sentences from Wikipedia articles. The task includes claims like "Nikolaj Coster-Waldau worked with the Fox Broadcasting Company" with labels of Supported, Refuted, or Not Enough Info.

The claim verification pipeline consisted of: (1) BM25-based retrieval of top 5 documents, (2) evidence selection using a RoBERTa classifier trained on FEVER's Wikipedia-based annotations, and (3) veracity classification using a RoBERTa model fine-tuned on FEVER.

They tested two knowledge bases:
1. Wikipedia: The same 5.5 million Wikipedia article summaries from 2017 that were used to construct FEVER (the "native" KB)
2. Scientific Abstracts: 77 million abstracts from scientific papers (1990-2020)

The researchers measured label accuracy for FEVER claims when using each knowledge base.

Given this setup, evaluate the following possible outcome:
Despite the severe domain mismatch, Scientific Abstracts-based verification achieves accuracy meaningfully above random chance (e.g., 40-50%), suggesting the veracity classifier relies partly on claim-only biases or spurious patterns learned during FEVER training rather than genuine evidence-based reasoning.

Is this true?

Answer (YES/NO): YES